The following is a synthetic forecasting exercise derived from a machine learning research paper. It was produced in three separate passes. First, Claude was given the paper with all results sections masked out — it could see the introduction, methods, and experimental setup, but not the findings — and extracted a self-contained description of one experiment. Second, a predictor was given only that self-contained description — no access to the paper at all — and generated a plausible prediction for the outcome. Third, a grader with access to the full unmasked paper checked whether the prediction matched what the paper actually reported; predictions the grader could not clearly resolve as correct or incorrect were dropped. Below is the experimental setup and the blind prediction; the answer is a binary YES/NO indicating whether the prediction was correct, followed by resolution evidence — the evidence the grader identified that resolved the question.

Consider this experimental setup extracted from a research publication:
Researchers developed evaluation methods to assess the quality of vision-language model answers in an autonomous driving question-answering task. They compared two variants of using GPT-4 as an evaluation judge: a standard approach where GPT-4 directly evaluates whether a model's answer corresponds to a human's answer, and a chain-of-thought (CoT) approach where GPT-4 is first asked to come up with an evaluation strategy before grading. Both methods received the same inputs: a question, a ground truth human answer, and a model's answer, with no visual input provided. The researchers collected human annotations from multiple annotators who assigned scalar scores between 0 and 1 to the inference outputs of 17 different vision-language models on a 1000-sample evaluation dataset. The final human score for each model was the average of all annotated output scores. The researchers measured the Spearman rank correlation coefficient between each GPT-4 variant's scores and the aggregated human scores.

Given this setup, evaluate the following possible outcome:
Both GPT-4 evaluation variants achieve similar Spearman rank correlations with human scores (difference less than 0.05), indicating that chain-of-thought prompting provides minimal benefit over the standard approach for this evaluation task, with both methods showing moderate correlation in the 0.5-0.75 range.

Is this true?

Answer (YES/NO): NO